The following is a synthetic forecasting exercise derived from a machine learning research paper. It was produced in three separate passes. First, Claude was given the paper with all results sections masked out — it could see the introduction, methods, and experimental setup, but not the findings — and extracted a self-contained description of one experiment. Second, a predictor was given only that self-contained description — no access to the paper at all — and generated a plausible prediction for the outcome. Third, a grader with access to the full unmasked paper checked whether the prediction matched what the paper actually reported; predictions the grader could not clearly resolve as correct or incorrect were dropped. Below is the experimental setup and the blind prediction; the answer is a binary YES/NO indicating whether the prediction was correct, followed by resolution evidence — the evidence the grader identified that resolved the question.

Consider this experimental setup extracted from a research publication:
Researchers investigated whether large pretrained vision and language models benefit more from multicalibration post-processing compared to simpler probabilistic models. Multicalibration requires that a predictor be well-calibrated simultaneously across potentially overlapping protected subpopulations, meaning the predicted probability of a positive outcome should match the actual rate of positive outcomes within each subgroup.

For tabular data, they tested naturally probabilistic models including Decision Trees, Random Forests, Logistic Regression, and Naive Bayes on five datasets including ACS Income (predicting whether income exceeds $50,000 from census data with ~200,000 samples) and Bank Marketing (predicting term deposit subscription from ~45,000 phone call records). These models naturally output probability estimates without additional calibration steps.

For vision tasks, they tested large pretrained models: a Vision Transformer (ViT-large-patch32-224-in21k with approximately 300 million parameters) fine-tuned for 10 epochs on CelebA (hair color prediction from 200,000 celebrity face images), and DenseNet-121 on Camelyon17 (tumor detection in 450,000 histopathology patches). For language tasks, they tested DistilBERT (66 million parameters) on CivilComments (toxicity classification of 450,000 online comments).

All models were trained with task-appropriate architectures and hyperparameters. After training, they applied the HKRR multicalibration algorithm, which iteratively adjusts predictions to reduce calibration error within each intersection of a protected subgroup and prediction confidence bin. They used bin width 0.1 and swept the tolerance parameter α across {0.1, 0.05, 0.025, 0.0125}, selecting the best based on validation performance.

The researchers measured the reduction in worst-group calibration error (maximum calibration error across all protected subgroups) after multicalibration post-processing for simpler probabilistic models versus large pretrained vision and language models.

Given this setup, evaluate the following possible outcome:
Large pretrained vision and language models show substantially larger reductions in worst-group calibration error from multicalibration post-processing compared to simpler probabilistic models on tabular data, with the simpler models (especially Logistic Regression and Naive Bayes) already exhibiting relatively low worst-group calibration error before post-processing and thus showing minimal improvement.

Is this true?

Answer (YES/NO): NO